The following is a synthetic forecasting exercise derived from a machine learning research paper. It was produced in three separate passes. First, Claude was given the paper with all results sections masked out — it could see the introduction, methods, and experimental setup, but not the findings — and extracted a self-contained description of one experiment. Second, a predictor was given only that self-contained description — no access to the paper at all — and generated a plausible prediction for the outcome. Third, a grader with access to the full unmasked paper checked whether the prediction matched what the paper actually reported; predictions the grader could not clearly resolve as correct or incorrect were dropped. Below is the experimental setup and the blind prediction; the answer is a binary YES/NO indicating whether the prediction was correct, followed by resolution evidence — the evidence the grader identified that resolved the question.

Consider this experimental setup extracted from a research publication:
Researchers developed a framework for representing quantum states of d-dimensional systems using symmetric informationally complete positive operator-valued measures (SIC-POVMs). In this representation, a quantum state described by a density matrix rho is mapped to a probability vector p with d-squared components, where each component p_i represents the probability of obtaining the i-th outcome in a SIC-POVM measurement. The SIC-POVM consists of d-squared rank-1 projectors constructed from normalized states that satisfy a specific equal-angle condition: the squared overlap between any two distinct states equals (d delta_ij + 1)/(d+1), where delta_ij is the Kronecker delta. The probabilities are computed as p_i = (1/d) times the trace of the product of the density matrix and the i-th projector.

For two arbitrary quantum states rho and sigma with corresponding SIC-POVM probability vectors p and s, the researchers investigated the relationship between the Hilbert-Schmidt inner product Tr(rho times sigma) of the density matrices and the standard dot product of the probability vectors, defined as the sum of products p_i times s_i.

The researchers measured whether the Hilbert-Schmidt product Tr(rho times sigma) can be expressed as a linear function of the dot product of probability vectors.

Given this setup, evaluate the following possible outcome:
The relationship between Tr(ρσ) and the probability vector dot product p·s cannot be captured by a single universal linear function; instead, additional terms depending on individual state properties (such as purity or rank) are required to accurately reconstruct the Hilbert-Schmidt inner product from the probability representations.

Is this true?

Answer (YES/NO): NO